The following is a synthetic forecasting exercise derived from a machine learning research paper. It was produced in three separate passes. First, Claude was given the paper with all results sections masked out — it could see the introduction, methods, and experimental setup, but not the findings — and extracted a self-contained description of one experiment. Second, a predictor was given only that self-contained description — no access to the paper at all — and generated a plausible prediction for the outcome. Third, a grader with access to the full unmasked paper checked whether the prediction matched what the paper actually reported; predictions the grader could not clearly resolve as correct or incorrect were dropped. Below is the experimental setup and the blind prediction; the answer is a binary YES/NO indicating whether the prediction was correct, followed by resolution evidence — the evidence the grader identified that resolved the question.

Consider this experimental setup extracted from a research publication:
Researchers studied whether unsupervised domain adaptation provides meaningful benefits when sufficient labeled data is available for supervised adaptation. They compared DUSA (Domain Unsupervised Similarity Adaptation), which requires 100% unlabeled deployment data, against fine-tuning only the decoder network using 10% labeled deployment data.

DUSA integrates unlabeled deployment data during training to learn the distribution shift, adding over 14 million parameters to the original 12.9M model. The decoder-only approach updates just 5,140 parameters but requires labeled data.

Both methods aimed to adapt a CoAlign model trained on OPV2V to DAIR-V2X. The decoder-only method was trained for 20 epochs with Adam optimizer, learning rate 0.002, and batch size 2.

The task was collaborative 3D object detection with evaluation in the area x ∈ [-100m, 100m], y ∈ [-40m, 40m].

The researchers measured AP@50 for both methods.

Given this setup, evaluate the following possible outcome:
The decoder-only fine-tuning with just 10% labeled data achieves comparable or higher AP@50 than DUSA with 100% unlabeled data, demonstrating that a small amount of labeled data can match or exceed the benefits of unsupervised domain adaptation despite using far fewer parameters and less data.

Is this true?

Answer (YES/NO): YES